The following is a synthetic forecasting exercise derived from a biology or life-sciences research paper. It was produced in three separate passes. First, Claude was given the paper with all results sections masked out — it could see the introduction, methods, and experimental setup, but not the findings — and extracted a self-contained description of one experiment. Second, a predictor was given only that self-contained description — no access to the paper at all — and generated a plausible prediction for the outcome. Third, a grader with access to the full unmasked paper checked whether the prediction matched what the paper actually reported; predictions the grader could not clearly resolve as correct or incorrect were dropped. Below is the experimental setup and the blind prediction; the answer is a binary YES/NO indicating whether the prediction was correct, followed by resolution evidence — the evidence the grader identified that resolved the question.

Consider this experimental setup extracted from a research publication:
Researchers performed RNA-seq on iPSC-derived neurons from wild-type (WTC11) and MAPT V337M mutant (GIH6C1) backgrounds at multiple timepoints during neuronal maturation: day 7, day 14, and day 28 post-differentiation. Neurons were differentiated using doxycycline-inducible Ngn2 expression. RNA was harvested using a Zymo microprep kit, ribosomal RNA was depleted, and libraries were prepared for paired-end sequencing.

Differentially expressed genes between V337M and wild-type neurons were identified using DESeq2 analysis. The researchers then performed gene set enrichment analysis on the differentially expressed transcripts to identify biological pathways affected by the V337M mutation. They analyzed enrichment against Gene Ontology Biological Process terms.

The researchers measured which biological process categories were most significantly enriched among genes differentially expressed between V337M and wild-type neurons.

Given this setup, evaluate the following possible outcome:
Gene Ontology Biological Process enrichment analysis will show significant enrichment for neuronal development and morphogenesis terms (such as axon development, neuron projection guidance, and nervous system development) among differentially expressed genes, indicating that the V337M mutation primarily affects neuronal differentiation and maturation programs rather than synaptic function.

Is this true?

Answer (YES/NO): YES